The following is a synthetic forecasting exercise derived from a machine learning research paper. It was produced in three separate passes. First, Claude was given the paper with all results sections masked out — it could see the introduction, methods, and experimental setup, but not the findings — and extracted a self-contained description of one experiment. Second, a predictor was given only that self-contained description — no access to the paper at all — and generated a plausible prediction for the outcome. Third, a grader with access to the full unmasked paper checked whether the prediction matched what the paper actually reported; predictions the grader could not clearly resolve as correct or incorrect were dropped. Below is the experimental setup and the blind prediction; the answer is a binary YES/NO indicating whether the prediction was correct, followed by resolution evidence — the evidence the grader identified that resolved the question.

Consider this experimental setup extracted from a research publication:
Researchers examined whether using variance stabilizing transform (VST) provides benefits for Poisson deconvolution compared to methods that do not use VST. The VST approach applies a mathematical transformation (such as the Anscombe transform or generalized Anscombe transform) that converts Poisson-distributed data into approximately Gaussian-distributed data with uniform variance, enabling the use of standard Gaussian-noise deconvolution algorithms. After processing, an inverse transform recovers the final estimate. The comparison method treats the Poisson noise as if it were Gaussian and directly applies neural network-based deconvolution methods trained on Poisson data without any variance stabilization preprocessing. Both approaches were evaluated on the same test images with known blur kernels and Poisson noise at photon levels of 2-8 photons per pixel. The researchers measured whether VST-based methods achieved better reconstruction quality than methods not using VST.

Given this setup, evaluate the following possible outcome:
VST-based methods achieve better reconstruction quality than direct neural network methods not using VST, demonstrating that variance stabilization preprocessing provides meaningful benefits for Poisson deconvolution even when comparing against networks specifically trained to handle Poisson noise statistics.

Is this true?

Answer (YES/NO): NO